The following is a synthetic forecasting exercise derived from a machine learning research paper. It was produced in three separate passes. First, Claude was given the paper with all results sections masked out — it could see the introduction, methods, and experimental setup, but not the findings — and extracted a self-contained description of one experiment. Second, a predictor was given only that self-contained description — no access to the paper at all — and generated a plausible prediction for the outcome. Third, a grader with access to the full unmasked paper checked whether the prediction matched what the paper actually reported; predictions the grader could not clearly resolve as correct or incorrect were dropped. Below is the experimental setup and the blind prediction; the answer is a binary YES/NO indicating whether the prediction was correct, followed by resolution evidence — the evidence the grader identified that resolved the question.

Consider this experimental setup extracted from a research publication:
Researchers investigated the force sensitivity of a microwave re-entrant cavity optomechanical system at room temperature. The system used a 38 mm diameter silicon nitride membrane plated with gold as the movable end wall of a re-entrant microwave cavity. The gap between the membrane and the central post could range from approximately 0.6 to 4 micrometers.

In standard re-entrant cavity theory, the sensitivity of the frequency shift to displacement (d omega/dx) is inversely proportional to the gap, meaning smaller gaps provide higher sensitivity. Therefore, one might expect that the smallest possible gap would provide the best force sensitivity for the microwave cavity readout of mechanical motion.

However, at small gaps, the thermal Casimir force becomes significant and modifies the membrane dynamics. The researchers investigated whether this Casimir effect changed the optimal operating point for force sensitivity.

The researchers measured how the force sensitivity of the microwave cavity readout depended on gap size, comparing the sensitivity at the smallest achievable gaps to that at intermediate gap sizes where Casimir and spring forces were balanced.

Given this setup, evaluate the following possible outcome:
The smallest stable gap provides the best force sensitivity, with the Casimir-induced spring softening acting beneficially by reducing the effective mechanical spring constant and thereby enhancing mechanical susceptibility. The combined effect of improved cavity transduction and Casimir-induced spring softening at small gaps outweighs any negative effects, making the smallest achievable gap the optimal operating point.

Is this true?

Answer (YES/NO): NO